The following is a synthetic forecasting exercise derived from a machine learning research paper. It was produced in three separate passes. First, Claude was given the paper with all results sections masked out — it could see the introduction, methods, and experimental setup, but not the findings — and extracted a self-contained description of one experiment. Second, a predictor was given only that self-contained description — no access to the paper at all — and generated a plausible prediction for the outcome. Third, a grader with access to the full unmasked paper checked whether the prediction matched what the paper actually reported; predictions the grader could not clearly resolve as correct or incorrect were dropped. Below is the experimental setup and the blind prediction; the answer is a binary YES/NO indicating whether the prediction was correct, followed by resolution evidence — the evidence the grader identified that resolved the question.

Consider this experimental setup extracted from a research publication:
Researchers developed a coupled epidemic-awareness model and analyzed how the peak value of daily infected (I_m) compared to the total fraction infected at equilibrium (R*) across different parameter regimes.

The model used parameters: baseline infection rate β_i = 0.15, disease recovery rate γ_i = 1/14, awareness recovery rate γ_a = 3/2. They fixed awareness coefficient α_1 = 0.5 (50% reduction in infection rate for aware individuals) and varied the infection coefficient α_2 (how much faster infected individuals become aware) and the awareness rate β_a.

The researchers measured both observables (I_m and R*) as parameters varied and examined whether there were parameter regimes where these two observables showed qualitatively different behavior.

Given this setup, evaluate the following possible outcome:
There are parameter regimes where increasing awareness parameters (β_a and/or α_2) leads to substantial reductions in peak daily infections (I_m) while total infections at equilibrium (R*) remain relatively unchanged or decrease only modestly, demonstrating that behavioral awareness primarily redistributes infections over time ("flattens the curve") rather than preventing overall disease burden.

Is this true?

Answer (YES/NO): NO